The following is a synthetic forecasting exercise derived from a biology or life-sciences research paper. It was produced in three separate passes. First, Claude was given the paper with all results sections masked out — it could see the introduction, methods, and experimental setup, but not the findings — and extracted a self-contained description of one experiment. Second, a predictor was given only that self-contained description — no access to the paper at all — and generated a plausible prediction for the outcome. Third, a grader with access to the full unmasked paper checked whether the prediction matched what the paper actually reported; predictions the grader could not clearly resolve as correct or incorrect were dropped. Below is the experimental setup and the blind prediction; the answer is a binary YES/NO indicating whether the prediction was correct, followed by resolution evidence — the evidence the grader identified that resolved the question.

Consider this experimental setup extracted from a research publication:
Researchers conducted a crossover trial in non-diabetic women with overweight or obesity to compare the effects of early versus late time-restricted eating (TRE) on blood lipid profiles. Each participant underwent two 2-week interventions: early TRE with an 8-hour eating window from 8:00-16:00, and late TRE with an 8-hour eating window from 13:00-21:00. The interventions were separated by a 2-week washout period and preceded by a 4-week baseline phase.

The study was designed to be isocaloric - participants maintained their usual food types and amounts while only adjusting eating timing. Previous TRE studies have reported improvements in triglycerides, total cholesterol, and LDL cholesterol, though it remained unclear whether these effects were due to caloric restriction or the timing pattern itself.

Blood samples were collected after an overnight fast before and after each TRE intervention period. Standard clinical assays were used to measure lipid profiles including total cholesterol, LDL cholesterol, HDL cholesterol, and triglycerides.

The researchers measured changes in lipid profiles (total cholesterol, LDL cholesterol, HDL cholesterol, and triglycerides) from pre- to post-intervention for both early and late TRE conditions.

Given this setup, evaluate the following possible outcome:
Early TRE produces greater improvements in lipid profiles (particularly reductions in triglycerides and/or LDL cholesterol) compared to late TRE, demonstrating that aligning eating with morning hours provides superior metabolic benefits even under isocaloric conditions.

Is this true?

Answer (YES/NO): NO